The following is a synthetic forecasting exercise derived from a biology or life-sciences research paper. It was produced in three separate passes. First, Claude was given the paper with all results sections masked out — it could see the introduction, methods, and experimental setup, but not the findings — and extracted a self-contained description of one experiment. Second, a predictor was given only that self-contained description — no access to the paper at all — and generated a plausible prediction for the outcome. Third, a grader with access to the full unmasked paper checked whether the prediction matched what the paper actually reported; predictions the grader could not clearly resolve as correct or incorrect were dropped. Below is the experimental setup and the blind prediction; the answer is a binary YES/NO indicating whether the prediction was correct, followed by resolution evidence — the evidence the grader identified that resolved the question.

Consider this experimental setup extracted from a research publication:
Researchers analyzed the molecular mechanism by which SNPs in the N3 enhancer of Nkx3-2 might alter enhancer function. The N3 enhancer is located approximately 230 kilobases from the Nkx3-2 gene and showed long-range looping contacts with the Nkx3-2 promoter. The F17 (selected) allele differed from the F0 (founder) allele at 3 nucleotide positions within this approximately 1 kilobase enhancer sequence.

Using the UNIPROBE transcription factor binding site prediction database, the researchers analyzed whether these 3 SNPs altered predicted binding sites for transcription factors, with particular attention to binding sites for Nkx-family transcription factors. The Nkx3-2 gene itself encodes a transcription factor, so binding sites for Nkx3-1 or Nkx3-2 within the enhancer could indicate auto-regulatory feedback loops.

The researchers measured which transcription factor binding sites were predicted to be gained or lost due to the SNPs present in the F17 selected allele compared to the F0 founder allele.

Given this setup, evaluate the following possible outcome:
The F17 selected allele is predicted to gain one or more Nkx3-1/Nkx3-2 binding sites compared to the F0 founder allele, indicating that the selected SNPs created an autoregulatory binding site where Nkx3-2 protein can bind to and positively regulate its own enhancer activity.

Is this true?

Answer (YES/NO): NO